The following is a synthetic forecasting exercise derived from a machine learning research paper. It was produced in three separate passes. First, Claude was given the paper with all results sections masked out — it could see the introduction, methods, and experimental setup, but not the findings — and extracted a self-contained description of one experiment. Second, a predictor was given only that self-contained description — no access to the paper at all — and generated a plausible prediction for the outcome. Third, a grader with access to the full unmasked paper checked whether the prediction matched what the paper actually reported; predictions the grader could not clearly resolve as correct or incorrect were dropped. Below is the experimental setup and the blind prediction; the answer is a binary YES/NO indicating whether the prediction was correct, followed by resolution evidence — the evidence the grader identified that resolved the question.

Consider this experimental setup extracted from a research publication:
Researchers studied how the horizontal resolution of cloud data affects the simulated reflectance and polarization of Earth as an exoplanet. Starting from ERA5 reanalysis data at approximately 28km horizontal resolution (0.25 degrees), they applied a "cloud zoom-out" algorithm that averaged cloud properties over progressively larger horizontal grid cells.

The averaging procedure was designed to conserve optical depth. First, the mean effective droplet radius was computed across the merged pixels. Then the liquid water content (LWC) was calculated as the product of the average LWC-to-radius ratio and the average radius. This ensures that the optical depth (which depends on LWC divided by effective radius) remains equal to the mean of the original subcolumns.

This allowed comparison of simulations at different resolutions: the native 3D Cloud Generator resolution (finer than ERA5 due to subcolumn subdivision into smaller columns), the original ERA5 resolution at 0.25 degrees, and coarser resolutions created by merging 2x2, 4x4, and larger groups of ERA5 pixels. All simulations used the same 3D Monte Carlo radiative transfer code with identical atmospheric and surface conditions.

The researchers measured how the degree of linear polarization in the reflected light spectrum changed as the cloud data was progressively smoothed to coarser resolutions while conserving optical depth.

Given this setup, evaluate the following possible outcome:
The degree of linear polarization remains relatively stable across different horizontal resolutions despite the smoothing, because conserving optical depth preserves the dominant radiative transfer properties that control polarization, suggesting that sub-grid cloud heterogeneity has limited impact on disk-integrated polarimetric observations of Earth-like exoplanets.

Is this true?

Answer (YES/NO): NO